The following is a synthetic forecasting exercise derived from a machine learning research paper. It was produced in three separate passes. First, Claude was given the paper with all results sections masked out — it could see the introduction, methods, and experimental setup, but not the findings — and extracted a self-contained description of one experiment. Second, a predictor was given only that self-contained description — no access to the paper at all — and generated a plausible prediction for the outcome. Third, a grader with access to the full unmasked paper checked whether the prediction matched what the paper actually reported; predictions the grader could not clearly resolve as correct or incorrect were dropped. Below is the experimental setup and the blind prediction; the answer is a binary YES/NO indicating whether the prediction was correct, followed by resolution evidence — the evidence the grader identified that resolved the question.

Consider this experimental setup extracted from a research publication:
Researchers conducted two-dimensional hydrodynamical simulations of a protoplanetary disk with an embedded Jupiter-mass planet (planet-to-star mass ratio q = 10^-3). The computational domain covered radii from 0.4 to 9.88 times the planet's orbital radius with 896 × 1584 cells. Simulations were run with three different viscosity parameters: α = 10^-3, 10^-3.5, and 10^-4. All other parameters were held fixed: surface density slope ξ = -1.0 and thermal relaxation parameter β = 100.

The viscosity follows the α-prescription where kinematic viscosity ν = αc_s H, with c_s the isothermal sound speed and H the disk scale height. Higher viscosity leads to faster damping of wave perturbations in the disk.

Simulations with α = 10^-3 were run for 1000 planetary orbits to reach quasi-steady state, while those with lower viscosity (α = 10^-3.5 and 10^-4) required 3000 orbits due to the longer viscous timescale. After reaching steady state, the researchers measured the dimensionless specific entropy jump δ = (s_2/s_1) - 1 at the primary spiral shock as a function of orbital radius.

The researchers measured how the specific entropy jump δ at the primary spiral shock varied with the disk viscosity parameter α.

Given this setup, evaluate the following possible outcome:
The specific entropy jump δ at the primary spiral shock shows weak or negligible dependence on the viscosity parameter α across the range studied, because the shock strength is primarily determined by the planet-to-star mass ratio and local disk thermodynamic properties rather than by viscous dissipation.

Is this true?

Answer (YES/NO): NO